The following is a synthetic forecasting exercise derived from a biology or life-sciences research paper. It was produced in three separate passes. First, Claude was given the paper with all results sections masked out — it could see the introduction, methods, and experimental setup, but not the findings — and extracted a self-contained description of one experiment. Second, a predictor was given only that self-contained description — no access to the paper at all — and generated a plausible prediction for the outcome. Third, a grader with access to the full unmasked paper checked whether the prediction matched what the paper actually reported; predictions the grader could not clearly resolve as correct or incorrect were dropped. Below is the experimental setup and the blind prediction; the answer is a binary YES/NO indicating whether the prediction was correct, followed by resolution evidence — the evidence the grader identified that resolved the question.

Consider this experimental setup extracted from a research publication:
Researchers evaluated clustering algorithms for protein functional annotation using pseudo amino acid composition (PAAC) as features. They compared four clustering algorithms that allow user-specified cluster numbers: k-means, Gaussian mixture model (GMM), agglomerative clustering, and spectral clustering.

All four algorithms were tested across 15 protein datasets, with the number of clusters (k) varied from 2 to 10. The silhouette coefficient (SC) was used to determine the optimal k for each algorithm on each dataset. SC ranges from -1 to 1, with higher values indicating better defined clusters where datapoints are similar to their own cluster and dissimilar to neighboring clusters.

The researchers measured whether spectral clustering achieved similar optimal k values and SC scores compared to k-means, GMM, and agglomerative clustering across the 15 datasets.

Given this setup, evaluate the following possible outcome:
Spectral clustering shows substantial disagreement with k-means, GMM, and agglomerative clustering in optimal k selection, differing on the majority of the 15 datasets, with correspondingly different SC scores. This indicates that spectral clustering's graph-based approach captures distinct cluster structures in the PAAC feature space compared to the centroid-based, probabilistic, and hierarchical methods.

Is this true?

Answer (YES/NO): NO